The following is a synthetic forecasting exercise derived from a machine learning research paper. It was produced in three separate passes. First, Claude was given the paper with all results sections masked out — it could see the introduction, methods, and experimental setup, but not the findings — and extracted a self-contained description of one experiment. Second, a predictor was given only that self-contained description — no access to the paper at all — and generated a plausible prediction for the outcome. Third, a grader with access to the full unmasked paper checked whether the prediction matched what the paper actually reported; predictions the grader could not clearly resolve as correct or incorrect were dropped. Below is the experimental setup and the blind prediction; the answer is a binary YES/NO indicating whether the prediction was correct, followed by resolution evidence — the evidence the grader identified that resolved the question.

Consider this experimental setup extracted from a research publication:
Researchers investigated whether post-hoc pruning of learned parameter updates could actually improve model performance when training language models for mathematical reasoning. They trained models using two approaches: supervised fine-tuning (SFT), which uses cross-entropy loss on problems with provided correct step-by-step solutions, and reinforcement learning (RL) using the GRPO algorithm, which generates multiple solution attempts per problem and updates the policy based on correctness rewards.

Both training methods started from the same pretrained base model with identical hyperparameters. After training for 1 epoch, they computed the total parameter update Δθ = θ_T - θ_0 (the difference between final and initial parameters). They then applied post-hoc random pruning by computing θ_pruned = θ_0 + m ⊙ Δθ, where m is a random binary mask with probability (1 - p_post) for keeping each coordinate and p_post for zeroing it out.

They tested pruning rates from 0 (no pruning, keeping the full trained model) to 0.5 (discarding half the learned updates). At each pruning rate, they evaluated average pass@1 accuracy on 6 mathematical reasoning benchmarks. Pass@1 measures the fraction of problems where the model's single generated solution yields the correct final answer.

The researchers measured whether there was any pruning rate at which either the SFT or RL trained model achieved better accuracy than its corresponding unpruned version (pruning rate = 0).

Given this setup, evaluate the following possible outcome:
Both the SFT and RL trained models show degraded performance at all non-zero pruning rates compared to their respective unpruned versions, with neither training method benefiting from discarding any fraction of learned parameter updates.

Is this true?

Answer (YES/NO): NO